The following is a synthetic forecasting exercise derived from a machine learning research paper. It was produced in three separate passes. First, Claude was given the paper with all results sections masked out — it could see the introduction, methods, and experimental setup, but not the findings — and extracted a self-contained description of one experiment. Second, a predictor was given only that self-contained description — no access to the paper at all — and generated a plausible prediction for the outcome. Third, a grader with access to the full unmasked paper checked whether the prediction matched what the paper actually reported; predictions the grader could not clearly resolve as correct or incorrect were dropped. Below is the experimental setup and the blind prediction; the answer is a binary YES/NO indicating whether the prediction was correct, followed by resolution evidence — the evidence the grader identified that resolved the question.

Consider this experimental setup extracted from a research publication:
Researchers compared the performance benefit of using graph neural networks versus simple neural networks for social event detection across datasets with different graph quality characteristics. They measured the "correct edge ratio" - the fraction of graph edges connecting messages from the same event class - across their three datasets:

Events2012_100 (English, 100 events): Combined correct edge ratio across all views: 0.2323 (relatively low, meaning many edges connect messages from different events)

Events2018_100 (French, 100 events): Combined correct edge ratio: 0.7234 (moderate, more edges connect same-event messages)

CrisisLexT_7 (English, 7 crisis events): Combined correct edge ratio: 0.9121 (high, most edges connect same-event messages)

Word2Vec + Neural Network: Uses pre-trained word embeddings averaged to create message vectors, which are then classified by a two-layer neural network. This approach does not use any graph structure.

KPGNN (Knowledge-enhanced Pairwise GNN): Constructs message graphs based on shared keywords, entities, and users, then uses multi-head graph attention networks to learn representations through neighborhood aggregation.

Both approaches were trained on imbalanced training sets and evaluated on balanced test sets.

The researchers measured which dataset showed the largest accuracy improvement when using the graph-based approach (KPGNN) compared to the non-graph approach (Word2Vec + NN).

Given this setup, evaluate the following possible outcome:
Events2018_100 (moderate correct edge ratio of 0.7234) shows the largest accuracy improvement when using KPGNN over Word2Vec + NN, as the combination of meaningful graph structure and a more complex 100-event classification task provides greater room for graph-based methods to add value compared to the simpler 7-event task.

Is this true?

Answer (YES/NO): YES